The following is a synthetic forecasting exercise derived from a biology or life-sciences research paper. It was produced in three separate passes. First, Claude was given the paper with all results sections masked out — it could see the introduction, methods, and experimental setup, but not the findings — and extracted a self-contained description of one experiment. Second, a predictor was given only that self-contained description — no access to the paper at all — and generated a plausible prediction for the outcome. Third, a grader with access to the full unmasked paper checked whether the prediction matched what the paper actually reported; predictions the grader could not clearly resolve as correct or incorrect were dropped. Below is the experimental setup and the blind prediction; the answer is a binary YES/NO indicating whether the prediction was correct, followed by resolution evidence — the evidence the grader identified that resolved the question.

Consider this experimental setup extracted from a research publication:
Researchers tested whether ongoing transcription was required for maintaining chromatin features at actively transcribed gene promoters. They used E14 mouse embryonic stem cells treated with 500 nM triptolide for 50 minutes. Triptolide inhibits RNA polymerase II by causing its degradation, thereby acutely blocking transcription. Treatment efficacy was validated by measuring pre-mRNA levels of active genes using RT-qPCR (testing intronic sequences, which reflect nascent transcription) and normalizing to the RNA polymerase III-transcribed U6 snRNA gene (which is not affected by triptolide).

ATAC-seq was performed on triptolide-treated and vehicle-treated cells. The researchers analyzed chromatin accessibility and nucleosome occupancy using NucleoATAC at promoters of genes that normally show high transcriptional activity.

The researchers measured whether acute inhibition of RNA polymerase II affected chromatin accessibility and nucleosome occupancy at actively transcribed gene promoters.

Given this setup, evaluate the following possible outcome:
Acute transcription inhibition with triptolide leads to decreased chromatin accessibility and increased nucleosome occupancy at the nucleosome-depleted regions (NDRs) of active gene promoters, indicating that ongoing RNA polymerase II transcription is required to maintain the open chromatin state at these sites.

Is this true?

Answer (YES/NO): NO